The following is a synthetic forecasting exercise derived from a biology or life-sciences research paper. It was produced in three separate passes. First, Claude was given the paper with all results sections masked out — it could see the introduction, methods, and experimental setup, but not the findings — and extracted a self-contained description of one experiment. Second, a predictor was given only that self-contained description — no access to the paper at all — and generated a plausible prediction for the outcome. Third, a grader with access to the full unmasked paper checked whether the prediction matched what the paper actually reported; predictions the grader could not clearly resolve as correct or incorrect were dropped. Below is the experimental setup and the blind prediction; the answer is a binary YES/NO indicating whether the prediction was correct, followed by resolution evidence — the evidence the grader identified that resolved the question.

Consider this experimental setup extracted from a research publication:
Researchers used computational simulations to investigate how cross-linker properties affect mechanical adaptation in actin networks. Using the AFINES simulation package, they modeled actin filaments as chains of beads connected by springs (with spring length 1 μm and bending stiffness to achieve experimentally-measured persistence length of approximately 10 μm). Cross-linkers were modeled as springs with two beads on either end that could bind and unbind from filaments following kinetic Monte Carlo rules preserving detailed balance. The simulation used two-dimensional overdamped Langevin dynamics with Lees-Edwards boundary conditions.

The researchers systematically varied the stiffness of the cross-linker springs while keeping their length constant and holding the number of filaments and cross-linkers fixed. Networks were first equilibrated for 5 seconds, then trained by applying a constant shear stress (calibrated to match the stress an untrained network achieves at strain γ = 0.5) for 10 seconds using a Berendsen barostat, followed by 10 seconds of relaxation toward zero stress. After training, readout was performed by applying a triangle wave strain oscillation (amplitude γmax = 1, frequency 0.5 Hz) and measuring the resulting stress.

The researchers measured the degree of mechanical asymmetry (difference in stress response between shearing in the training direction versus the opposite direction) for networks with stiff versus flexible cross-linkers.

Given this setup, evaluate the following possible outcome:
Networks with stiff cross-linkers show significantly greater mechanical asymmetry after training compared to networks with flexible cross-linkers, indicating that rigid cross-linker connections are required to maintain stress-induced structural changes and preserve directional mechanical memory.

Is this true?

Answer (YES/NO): NO